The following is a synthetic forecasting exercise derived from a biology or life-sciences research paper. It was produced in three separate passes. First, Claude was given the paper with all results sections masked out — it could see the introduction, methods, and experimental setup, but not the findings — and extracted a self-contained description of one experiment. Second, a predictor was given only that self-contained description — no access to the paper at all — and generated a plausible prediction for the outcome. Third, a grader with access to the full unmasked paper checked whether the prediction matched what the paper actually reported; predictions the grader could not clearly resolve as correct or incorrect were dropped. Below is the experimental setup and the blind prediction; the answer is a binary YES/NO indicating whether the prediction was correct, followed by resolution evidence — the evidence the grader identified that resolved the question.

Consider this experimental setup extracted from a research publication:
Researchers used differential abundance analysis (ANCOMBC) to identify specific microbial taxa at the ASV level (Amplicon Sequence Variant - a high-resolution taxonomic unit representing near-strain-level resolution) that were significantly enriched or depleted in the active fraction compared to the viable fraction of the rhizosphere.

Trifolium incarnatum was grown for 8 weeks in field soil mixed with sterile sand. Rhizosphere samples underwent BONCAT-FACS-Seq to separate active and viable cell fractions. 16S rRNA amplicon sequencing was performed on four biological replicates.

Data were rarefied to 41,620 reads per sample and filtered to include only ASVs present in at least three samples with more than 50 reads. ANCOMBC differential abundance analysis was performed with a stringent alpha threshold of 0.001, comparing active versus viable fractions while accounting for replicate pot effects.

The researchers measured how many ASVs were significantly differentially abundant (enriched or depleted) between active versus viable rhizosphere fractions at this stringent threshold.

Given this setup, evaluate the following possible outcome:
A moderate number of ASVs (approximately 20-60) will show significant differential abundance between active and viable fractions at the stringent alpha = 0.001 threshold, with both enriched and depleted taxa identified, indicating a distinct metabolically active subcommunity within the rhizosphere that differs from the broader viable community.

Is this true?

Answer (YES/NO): YES